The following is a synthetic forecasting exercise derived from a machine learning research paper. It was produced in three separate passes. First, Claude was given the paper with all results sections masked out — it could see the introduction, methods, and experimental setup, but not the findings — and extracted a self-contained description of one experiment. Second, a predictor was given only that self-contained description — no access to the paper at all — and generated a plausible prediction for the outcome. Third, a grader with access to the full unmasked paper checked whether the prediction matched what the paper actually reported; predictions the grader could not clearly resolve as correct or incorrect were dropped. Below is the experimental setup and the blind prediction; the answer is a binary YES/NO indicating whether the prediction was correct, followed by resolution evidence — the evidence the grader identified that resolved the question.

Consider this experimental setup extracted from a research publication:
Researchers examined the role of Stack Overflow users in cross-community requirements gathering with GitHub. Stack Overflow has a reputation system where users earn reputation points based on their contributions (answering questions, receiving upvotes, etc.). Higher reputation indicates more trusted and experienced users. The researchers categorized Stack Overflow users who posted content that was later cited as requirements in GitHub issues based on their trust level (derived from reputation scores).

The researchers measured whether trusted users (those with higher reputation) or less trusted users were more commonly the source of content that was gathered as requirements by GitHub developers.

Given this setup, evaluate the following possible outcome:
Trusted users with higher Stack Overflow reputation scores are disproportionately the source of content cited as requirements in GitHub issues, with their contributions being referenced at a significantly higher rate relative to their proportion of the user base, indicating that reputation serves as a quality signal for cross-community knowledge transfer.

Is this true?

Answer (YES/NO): YES